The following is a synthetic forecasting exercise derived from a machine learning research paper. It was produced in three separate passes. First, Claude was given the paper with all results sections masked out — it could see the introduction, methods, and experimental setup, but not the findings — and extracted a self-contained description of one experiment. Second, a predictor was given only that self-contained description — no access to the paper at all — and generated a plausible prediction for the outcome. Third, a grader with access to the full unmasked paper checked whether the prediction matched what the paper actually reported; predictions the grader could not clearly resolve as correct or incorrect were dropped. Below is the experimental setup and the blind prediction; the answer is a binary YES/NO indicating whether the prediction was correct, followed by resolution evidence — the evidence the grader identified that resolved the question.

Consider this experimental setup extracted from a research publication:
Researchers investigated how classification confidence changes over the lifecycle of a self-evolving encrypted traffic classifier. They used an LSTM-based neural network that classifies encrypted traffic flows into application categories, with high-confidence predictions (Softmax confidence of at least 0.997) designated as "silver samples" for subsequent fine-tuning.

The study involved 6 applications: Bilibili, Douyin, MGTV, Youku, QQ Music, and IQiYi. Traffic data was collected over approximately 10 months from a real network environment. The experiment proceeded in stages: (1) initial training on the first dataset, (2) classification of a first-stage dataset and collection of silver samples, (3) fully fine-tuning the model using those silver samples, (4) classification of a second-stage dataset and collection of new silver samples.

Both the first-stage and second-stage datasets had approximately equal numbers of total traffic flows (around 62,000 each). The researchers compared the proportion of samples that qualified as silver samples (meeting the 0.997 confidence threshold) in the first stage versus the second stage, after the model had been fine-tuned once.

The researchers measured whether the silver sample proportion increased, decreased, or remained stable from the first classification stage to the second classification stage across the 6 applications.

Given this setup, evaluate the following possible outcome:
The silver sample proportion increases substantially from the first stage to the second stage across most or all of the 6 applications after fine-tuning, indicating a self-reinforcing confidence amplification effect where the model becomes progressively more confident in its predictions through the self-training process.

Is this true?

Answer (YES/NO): YES